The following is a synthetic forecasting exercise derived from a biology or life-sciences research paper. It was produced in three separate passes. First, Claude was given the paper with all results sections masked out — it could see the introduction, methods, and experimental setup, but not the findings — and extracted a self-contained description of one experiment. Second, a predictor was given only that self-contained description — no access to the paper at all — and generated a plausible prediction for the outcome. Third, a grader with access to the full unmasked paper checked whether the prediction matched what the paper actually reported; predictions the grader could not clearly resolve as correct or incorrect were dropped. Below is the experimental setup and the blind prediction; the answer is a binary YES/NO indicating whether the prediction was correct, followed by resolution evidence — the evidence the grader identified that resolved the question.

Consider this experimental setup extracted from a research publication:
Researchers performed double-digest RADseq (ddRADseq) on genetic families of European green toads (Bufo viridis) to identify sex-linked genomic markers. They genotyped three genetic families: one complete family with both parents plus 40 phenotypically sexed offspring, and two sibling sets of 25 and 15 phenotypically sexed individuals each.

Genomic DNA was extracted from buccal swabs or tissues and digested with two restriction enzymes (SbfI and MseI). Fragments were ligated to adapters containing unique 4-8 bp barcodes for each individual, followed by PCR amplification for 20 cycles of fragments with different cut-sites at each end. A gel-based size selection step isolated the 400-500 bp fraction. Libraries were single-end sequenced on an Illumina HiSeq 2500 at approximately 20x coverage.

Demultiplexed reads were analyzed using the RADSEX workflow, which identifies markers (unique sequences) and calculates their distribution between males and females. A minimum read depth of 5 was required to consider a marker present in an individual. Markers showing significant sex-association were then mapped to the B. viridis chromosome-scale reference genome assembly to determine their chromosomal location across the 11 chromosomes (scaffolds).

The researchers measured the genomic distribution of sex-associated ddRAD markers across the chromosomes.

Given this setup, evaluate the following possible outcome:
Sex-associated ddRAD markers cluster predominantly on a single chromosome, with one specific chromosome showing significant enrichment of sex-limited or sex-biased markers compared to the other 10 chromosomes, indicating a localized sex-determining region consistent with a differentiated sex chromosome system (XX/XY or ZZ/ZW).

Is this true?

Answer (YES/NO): YES